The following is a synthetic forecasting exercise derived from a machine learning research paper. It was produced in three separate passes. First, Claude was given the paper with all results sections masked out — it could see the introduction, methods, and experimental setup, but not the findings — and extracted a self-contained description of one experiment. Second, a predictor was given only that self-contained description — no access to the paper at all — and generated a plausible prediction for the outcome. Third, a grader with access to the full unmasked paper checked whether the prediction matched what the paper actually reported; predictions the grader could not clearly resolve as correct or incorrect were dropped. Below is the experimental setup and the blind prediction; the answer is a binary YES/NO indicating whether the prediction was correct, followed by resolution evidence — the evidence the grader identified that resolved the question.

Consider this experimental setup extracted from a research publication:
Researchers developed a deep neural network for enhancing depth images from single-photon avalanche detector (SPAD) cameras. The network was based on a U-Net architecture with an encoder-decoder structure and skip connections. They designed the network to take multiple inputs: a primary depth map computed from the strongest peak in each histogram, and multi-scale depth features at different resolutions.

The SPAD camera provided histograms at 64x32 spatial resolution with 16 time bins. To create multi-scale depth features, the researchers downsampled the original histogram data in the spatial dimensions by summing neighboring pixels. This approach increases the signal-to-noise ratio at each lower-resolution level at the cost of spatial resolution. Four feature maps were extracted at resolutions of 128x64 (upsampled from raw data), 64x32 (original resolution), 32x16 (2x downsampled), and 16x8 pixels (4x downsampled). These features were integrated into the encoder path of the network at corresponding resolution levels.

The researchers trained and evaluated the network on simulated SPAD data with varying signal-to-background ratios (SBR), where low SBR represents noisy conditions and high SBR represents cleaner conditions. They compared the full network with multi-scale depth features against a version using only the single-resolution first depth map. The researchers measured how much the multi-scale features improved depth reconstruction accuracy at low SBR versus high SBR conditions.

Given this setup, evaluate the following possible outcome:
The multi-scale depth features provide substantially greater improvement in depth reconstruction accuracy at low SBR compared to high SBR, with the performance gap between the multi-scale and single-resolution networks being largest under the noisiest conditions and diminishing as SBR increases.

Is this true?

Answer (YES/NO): YES